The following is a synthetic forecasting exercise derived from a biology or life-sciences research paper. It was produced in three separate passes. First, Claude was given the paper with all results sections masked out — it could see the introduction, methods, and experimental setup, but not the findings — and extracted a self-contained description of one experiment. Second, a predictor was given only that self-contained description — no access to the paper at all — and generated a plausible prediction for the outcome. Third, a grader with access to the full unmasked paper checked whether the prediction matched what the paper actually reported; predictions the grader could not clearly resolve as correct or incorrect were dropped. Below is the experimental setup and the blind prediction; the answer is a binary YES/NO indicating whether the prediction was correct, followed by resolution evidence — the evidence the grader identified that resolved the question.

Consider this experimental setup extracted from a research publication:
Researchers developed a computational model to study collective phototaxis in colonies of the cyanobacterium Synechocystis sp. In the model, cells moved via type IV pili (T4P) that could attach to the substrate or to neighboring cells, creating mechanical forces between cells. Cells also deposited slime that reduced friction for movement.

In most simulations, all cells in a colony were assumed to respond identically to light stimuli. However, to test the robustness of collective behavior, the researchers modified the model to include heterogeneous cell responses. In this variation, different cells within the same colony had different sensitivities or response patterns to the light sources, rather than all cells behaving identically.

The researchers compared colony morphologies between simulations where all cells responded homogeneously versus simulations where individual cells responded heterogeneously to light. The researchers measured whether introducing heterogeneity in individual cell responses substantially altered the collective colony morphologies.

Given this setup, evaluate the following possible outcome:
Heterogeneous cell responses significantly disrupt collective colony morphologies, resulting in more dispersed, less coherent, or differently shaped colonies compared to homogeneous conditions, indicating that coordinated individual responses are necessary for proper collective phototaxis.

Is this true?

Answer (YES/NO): NO